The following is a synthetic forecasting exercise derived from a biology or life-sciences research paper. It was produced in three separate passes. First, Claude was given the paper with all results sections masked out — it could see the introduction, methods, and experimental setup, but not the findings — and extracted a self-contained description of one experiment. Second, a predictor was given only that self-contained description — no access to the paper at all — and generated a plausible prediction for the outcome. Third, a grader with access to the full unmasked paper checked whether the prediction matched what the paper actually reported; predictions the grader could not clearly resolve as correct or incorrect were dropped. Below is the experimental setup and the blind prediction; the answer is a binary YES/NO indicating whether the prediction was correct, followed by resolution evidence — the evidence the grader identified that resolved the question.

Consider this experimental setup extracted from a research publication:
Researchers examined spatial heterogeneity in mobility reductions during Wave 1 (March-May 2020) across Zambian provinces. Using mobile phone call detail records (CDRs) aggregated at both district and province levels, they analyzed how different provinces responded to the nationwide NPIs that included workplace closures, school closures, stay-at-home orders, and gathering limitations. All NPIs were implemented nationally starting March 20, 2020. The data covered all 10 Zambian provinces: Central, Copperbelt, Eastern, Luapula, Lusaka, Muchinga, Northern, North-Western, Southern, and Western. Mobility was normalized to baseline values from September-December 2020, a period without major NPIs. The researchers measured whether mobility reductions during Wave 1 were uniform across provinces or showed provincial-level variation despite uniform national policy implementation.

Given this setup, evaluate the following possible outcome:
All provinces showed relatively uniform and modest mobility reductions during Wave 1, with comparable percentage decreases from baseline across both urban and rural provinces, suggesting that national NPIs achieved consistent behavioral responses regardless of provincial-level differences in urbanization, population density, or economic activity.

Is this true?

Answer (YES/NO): NO